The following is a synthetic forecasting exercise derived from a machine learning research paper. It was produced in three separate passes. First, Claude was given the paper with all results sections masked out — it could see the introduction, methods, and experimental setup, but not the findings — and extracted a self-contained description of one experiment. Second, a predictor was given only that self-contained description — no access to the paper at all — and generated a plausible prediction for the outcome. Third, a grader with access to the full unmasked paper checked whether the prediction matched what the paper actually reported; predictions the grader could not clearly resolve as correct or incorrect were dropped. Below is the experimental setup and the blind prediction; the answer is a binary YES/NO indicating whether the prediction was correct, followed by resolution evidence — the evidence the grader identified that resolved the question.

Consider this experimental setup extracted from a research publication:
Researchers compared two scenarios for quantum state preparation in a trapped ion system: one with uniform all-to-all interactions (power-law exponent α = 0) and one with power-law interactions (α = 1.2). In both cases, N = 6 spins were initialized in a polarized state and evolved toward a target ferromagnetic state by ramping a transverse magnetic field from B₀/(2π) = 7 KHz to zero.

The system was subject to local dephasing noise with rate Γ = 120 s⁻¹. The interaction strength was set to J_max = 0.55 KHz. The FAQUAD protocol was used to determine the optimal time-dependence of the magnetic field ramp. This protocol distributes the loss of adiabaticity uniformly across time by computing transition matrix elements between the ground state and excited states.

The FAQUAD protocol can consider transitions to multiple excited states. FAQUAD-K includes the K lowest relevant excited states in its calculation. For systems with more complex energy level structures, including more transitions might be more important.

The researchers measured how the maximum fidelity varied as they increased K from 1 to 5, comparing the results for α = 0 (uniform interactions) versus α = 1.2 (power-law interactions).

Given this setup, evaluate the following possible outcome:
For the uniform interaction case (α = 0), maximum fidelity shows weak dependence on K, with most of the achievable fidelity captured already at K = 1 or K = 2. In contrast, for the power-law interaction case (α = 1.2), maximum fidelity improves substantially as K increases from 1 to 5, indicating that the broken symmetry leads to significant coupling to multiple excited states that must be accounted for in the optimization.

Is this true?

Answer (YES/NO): NO